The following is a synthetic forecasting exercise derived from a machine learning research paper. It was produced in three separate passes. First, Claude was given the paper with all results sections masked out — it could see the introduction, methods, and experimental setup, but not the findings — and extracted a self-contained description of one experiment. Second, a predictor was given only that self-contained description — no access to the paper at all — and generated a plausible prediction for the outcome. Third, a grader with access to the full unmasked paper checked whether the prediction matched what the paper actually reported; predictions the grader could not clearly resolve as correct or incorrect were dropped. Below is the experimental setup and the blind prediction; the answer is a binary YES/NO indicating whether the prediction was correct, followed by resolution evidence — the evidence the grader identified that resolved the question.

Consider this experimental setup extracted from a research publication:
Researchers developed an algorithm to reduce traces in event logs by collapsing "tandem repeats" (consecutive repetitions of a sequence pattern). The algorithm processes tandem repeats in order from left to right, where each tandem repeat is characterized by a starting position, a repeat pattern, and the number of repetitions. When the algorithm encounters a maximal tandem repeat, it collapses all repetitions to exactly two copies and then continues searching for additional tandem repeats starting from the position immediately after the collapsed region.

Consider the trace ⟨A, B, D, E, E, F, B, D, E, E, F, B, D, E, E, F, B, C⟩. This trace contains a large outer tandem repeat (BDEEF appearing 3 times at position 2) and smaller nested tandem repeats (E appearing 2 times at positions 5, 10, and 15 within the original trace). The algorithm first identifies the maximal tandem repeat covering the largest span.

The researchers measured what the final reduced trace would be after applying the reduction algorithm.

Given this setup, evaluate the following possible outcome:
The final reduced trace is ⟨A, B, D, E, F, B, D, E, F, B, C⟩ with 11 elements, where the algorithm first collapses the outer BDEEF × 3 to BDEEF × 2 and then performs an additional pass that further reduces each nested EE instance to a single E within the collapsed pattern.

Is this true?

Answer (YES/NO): NO